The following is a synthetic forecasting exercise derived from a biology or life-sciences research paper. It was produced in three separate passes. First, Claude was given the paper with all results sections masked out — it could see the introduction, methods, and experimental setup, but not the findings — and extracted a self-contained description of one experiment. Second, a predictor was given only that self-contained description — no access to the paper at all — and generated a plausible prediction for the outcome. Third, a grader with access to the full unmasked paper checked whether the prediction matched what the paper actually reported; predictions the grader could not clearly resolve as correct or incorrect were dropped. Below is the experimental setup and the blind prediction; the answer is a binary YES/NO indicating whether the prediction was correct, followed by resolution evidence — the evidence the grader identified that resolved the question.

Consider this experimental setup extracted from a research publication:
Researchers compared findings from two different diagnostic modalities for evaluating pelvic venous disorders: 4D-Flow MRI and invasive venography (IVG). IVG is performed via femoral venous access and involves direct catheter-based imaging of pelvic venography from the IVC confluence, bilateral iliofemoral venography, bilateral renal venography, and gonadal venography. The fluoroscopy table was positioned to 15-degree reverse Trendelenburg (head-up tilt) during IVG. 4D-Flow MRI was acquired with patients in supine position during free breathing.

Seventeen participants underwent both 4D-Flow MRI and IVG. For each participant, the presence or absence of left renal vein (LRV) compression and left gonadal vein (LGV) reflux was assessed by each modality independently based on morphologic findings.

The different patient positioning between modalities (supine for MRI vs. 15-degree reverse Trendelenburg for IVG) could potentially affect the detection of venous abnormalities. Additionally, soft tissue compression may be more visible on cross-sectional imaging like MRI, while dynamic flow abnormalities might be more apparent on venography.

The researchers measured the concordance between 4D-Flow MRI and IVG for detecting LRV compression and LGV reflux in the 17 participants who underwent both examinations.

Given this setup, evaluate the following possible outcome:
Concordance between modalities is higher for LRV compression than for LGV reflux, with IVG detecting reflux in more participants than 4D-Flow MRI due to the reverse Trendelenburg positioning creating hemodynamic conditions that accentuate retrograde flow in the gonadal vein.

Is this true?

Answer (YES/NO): NO